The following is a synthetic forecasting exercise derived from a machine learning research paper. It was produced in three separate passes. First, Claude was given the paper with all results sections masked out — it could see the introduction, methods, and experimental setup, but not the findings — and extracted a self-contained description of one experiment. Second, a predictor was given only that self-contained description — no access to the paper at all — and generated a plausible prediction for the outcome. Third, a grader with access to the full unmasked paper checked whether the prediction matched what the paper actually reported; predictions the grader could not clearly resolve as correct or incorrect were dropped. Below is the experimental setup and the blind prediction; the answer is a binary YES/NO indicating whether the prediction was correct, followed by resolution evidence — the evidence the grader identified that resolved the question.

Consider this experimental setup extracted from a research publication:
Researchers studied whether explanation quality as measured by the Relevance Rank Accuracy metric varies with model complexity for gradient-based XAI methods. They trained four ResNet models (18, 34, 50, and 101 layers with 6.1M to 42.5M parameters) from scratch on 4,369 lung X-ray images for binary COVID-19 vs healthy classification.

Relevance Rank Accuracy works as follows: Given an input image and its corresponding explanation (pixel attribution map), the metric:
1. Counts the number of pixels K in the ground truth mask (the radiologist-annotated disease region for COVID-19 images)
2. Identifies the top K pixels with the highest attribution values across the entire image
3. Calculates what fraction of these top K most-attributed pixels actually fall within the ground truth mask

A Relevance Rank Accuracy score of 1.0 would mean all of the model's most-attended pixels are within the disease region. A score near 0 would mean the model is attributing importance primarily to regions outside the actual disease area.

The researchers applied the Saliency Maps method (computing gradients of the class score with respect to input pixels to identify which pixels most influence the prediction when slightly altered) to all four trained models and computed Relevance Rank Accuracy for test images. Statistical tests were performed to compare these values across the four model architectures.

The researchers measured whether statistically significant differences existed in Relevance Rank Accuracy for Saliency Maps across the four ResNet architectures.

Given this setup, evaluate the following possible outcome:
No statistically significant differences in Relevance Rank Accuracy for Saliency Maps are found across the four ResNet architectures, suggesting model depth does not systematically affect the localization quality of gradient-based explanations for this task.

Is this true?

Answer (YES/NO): NO